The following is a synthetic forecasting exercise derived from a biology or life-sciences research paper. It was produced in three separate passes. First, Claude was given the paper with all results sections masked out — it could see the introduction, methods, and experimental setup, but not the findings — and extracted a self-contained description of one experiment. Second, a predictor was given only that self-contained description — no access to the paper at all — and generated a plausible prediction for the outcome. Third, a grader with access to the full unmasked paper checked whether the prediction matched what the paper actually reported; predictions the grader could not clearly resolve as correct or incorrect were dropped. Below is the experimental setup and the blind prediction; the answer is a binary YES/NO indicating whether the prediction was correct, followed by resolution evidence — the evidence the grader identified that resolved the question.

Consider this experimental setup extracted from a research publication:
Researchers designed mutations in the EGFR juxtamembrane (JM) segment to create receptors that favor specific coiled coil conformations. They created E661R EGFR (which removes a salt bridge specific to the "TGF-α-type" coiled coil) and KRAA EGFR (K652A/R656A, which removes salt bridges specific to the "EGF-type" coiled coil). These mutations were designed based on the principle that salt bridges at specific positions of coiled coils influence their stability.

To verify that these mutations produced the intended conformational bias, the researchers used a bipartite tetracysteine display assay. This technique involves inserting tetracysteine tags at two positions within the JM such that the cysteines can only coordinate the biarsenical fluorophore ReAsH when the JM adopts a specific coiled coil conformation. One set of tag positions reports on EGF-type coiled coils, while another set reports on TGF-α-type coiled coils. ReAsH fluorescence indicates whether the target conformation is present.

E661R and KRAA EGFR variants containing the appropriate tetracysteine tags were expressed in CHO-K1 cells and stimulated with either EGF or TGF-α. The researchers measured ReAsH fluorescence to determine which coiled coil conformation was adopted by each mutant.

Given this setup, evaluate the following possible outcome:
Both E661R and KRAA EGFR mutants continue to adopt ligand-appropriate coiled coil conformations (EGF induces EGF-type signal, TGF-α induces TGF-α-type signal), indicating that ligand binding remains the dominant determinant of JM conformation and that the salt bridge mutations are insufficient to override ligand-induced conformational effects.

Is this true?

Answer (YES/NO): NO